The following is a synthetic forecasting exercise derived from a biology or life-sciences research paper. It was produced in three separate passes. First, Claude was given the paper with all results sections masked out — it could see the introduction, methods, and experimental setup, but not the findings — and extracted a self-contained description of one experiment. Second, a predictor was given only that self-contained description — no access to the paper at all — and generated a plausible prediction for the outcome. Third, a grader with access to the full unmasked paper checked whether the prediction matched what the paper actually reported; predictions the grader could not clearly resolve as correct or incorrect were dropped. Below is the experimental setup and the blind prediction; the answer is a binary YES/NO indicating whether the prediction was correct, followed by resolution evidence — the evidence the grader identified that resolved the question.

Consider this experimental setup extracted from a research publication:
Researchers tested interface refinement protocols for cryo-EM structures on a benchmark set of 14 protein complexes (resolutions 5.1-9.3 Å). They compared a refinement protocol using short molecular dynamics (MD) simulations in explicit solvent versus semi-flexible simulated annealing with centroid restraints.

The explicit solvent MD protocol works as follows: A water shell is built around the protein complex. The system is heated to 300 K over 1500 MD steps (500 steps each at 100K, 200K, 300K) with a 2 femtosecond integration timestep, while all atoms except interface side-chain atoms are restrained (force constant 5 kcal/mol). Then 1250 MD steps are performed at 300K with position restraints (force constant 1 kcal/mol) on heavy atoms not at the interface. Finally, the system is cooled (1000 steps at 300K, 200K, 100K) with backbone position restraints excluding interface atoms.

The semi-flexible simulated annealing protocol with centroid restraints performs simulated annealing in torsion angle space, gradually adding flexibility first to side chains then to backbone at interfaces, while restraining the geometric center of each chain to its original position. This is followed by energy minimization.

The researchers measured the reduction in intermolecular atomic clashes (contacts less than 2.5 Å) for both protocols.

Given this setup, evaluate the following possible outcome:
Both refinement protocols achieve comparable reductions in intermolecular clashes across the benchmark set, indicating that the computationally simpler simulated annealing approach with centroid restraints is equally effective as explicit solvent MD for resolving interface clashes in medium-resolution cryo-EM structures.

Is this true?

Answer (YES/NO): NO